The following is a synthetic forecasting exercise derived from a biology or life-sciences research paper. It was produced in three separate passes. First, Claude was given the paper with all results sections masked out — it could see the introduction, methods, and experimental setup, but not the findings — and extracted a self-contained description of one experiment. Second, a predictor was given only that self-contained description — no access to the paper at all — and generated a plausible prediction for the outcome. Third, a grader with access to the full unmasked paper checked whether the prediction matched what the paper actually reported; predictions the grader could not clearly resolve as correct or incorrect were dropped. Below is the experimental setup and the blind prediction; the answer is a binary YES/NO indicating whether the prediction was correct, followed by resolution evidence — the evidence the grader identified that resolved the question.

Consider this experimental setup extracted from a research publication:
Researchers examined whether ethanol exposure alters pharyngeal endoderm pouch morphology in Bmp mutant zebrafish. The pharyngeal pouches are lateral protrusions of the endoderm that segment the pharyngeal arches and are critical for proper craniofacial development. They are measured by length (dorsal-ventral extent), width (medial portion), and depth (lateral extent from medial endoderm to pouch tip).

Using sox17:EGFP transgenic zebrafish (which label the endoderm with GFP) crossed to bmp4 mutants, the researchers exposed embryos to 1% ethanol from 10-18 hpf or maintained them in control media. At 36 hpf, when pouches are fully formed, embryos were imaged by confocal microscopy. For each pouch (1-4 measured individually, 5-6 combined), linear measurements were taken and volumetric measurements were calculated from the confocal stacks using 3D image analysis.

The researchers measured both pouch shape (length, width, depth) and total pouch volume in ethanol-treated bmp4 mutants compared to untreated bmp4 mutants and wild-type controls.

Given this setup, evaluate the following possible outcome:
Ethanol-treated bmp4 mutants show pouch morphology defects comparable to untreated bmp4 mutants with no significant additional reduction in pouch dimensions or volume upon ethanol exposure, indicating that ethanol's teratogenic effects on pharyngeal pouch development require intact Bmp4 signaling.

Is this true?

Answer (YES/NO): NO